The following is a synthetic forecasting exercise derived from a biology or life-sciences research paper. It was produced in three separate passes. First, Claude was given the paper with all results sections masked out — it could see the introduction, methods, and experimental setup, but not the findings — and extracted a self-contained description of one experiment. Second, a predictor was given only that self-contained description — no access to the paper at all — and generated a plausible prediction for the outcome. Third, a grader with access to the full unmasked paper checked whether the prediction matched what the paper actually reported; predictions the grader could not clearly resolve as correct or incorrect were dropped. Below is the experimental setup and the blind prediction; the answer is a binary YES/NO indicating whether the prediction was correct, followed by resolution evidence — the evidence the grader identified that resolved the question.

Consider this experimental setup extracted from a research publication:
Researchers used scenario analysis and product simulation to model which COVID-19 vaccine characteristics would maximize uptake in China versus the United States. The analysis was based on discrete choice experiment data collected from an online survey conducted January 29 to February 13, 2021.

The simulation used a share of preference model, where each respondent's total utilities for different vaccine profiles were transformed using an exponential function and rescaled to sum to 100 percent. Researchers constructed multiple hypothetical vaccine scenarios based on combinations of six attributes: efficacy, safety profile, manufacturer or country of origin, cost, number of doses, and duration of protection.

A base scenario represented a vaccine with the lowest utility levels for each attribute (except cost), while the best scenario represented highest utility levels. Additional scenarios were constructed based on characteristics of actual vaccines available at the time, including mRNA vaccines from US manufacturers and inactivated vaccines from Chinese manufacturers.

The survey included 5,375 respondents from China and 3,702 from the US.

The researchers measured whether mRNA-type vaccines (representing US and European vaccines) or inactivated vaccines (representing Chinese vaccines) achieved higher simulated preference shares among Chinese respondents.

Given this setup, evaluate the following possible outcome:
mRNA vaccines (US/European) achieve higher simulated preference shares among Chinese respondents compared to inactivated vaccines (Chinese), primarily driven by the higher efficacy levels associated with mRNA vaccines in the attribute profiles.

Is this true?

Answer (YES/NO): NO